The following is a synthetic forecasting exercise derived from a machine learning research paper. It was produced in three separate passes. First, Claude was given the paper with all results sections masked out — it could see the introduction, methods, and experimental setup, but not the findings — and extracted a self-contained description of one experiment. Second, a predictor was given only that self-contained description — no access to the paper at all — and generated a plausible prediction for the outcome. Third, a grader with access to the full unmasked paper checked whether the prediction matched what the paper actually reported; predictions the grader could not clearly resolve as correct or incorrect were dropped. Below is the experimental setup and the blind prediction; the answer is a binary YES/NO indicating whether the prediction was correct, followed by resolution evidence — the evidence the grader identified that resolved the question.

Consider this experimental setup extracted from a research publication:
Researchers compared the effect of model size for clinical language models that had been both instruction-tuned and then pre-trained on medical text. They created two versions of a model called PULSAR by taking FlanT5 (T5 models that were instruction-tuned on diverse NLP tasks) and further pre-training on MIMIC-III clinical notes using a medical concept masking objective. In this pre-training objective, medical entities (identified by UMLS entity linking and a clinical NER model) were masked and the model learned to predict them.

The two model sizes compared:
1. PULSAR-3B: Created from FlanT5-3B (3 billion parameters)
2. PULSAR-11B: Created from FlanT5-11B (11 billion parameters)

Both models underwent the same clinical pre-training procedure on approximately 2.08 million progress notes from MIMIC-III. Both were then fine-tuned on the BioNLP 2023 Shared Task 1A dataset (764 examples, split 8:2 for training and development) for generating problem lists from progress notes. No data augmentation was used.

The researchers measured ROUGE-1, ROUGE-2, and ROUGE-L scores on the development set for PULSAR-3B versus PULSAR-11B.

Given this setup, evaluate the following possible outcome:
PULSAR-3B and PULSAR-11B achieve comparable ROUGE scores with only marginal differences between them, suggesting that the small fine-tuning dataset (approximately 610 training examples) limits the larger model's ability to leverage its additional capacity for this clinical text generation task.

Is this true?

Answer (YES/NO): NO